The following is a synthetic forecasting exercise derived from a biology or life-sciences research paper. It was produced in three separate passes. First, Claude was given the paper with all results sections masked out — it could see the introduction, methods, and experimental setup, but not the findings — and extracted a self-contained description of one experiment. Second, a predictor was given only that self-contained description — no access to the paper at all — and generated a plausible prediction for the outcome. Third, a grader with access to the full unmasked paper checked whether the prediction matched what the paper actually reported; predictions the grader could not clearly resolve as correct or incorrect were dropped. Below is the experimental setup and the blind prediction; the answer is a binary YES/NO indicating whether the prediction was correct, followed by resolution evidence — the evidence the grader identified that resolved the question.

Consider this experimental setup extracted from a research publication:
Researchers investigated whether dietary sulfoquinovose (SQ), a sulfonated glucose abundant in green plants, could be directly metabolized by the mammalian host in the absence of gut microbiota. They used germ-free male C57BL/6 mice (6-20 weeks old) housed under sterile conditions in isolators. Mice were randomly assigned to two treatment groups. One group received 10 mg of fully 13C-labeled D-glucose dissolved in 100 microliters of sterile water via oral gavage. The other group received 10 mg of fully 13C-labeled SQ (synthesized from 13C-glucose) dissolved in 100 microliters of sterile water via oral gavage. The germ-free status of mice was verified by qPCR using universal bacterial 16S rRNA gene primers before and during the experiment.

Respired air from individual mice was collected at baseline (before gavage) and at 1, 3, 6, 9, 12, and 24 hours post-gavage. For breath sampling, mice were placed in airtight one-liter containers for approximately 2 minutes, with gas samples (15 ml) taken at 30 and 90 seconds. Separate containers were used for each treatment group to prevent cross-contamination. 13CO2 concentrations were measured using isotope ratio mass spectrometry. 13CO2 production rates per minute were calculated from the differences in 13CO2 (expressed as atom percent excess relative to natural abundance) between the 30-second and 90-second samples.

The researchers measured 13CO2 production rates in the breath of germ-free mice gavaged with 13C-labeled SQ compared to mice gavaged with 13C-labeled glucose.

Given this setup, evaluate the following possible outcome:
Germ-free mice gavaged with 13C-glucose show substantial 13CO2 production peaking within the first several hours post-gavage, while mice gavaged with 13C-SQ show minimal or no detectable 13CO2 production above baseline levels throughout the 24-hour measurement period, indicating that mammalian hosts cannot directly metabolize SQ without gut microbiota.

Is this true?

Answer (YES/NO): YES